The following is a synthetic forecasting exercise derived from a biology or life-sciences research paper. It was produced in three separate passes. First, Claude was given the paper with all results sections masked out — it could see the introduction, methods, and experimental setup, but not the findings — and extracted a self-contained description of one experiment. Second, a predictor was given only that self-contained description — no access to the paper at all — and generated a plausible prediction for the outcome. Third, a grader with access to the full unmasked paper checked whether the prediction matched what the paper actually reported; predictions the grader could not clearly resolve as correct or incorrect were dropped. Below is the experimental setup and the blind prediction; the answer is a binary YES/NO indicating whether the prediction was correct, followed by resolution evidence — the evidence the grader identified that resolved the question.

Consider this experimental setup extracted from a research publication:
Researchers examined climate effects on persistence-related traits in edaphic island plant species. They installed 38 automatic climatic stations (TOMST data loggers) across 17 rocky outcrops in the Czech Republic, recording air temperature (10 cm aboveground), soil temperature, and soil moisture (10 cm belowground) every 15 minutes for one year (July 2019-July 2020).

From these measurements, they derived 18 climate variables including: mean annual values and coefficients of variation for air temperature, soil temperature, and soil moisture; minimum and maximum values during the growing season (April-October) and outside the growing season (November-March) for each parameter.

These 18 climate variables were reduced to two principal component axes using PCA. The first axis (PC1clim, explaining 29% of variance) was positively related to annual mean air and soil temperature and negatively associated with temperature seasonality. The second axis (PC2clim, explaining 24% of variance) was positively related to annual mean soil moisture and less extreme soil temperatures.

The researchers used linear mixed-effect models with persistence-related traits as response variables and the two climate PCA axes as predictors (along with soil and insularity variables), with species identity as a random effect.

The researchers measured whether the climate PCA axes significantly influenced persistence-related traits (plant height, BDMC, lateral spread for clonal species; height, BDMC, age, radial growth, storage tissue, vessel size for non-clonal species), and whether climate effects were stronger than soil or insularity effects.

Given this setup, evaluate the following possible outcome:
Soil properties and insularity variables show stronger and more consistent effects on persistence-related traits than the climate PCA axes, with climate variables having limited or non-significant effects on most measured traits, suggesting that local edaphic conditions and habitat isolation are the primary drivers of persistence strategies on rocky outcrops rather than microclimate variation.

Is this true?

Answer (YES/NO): YES